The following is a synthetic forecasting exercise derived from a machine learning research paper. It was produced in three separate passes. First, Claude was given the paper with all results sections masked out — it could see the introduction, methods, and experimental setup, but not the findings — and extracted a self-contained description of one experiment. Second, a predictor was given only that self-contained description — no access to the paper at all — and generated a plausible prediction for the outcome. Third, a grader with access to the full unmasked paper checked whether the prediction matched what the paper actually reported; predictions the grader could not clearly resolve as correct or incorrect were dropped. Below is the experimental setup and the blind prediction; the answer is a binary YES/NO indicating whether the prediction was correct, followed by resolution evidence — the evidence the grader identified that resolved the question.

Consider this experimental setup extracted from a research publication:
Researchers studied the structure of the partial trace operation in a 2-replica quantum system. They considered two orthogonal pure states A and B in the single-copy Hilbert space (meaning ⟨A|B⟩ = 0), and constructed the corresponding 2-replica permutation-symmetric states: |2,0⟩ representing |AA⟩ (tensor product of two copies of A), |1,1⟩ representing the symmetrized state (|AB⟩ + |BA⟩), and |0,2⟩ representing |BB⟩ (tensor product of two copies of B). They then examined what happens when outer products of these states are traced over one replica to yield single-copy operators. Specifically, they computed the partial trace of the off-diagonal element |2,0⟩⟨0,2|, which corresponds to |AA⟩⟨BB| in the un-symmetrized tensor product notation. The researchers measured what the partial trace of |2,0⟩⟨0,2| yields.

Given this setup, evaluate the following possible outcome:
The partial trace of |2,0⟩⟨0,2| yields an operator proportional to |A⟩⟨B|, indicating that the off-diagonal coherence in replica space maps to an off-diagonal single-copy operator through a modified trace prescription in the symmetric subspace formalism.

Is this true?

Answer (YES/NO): NO